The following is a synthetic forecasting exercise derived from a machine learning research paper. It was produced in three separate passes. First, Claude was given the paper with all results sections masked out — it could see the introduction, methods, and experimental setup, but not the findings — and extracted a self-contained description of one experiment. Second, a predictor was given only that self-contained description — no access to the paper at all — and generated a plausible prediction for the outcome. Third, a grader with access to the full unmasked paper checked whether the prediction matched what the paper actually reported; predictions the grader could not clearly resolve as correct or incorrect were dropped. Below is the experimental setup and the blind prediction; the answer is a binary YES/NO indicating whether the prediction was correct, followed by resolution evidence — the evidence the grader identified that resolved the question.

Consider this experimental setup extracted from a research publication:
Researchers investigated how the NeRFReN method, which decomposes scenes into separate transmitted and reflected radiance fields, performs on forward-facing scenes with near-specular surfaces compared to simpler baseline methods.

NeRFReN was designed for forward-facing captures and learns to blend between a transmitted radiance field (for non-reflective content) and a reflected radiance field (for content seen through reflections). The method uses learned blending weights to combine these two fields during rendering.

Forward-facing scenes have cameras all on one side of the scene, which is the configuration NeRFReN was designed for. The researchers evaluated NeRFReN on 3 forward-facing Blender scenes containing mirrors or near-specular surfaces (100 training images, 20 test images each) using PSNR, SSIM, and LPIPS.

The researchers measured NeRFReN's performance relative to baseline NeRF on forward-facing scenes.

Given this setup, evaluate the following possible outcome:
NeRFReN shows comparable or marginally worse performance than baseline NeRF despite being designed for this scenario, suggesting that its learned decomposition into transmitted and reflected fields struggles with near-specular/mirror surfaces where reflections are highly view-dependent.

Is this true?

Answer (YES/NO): NO